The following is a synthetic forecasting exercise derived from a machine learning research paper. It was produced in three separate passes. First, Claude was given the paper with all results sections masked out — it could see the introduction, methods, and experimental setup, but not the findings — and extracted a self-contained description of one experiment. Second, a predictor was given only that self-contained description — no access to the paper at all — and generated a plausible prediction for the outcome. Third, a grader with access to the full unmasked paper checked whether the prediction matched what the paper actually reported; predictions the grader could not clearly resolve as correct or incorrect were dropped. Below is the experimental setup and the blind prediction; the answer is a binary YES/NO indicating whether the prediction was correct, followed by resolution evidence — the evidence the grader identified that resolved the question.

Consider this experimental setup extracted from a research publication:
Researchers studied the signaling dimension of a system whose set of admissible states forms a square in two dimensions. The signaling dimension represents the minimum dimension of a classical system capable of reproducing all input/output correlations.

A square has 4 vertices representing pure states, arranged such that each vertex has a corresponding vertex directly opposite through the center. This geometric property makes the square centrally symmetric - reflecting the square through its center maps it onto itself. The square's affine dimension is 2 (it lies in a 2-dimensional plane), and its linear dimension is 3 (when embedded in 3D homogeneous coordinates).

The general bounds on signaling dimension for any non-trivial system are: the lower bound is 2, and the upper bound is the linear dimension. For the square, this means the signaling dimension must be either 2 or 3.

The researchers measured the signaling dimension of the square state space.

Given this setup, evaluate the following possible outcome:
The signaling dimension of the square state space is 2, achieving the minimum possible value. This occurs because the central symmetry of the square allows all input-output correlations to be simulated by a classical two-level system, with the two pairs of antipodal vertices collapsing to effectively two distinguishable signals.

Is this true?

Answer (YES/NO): YES